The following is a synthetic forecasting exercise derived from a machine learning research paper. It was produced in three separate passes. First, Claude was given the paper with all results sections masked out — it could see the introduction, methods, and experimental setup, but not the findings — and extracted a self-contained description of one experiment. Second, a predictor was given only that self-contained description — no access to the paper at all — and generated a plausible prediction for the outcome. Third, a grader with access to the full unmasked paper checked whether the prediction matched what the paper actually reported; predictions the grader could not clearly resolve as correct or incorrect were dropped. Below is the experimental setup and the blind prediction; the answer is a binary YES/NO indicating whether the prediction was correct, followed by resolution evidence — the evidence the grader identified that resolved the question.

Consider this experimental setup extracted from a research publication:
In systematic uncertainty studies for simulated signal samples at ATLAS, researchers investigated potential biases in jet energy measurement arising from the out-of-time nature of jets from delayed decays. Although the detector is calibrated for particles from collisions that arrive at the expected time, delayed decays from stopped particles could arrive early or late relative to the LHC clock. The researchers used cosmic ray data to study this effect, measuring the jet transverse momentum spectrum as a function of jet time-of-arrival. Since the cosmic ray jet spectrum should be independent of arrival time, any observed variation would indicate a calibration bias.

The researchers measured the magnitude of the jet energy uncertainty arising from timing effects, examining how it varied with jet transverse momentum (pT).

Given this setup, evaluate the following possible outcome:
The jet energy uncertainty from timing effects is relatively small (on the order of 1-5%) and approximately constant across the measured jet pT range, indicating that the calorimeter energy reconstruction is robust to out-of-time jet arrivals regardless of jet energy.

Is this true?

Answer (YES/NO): NO